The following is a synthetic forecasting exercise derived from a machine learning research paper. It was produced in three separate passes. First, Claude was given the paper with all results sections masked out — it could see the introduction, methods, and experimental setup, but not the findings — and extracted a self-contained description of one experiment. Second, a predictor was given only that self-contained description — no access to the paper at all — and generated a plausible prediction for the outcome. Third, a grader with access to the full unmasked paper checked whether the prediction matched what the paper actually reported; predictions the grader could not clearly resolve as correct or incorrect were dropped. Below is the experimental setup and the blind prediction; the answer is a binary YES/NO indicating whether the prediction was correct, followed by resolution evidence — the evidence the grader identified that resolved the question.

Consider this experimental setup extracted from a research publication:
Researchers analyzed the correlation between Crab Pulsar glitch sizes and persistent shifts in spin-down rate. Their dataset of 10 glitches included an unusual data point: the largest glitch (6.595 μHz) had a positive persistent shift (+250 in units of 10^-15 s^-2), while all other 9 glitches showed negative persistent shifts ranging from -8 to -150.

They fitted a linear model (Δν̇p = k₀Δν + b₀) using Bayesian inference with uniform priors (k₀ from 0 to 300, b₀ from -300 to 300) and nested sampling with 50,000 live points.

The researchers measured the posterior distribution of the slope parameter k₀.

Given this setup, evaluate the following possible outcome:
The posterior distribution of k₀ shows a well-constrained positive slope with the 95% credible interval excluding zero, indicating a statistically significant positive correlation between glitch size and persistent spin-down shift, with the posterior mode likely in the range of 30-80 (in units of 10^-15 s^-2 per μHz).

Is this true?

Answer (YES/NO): YES